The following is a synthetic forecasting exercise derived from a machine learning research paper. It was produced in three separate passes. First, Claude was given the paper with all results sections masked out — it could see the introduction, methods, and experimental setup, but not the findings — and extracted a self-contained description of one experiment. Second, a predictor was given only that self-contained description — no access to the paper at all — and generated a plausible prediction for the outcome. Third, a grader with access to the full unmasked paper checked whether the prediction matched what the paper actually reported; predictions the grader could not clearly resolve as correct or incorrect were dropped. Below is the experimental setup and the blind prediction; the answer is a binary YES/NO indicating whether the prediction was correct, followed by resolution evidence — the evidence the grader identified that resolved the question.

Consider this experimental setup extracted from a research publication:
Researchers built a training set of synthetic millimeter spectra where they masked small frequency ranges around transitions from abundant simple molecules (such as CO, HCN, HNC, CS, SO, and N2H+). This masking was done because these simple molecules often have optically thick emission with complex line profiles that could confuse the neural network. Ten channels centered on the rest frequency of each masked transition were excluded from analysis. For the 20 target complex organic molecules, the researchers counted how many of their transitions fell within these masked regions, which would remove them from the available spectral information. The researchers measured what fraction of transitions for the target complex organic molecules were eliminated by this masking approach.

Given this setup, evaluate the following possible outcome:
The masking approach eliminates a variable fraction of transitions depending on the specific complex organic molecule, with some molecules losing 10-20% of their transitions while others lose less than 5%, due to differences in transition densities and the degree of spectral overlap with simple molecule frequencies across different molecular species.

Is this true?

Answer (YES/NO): NO